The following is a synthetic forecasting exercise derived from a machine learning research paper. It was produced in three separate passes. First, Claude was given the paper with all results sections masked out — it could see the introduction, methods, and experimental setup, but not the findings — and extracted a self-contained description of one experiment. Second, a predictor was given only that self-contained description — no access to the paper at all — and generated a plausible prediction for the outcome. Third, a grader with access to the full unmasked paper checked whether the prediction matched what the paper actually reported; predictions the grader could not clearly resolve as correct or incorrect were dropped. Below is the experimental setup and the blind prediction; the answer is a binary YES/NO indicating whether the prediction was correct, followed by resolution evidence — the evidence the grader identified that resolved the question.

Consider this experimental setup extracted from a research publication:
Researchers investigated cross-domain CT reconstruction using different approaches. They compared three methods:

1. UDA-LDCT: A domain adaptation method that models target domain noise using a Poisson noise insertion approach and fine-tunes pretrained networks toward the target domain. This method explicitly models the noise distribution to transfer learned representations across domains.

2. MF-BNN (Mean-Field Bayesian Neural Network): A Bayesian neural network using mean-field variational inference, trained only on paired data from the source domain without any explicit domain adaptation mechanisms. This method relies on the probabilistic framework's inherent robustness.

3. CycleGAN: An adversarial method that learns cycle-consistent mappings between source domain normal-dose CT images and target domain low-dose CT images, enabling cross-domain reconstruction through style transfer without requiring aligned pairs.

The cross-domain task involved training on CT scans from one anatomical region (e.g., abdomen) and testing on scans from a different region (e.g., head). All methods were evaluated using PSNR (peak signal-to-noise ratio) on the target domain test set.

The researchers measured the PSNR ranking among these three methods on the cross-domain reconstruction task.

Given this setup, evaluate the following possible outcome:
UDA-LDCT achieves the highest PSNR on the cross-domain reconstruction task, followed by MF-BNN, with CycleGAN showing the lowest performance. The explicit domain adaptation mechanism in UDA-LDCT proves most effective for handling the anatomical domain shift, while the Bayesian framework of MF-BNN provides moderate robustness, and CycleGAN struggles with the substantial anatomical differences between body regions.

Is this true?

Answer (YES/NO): NO